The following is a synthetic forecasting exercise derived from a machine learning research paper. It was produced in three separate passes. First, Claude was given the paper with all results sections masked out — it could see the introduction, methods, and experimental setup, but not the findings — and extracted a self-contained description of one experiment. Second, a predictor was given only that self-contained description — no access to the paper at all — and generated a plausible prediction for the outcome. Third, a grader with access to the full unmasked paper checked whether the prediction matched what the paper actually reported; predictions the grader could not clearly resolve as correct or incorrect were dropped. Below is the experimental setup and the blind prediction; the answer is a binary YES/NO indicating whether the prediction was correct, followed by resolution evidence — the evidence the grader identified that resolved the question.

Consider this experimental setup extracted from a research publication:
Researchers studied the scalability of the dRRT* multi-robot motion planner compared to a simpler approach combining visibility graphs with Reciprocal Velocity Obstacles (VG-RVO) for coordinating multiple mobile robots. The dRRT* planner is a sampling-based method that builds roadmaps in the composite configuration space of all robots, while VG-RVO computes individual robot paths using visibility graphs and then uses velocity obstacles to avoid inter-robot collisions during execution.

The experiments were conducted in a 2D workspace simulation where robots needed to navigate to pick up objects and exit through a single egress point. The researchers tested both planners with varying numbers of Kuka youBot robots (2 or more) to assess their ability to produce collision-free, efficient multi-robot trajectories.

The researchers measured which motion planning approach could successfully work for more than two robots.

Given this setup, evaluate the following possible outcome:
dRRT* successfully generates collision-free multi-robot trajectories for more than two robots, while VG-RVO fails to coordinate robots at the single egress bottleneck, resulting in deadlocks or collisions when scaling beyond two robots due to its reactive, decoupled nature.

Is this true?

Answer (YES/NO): NO